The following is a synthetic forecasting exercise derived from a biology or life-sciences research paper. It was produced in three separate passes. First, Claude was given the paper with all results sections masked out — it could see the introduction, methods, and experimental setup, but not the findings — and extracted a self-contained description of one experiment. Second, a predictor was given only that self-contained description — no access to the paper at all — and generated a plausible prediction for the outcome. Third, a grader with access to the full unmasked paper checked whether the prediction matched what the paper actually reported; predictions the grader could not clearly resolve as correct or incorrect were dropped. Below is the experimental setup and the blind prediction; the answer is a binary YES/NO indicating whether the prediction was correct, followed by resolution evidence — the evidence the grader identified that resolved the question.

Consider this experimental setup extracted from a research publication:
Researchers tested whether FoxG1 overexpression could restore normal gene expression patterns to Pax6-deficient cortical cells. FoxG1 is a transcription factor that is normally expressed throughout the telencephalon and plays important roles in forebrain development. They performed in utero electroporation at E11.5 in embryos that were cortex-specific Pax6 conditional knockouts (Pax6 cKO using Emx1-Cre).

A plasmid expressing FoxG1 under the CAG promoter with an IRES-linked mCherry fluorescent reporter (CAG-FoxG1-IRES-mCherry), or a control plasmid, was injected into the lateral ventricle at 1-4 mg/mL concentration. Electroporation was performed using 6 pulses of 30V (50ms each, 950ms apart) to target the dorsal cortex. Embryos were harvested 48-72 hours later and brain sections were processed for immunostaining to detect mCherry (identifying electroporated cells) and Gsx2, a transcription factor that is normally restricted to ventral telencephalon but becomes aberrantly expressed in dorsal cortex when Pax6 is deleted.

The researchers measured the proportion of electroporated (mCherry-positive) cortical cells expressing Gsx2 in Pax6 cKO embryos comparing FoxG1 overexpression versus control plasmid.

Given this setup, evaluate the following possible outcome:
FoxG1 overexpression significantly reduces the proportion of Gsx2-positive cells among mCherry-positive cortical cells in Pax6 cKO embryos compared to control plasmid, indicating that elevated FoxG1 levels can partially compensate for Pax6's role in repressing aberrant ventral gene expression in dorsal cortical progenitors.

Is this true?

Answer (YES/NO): NO